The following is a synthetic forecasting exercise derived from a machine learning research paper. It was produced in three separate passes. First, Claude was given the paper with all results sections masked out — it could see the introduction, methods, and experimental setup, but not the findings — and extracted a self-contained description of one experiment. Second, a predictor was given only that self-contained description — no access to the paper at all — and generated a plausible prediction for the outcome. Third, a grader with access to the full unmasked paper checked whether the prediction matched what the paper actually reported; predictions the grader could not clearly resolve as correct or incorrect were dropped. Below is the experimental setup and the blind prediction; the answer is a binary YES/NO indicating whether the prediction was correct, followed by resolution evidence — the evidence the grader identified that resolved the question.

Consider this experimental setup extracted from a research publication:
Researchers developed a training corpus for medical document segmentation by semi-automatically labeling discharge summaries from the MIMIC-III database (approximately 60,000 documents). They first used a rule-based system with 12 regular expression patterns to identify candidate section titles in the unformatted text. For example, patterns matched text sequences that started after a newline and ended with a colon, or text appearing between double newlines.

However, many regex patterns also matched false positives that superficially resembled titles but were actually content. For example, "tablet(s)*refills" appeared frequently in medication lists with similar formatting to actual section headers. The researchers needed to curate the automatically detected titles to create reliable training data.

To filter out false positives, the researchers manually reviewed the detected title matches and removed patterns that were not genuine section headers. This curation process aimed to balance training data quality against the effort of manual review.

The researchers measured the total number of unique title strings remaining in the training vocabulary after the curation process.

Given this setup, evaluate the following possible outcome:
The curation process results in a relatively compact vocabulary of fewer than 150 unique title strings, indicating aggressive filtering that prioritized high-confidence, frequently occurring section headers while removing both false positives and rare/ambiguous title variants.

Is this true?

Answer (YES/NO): NO